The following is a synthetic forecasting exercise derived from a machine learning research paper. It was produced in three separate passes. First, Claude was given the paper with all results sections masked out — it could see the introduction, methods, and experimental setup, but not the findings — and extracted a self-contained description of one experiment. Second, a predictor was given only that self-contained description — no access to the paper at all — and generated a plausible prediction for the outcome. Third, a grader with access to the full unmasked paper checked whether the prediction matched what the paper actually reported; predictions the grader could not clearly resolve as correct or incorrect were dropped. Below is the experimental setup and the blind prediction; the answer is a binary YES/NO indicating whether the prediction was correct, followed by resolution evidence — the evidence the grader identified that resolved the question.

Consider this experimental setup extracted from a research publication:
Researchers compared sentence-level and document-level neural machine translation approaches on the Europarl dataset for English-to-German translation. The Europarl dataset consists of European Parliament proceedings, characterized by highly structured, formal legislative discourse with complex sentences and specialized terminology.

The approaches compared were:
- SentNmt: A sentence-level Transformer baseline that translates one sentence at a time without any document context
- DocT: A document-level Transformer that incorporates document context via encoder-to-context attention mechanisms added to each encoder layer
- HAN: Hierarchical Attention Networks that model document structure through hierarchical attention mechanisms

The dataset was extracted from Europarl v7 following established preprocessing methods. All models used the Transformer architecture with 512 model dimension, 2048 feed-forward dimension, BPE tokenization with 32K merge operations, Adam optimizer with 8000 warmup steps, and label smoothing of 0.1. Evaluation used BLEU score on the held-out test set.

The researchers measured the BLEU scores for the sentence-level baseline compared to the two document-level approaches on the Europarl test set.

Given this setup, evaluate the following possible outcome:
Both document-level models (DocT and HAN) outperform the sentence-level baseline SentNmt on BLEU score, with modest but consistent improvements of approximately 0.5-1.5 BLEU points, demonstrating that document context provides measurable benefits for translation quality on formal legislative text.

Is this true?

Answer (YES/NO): NO